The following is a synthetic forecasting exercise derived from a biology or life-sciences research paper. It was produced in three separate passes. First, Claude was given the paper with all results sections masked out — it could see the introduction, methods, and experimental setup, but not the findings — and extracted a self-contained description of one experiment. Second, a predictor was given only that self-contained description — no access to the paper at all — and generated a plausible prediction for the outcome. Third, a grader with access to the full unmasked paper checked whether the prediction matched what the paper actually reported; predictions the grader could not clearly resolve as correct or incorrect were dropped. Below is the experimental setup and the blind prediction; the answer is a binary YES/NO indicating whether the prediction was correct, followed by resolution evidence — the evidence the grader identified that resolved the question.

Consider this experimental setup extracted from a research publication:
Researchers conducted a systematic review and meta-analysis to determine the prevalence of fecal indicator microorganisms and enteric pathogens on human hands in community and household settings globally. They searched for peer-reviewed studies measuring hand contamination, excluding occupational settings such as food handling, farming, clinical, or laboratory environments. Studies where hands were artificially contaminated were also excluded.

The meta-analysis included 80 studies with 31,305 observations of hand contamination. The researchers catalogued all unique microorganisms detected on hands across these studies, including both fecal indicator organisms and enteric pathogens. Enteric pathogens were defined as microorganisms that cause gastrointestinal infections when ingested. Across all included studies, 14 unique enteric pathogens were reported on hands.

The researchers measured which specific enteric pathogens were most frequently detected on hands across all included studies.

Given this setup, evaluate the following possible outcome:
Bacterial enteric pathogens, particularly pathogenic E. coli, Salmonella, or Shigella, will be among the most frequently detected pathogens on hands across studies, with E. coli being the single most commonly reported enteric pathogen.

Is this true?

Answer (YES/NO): NO